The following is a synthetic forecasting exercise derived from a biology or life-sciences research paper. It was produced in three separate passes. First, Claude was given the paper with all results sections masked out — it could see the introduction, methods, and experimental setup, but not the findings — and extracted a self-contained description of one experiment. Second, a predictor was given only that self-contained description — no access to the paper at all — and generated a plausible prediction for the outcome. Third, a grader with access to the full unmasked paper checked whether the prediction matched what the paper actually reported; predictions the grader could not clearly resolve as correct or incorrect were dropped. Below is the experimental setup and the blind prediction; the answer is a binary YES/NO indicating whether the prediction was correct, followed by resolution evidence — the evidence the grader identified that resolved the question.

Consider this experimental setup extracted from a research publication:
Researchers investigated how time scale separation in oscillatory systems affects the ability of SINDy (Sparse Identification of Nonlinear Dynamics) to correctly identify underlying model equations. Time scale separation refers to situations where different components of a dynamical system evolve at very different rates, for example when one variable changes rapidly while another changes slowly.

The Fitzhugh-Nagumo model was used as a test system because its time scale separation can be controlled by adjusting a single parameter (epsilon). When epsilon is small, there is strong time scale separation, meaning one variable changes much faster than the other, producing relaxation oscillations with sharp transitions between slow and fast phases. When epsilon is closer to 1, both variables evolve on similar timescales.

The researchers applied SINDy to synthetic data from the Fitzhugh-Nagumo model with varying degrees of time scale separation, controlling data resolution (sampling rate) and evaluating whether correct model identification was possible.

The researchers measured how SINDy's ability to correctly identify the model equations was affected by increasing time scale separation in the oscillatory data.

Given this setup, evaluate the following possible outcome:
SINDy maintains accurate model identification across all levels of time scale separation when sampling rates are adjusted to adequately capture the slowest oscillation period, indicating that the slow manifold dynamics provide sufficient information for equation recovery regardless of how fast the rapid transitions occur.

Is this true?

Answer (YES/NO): NO